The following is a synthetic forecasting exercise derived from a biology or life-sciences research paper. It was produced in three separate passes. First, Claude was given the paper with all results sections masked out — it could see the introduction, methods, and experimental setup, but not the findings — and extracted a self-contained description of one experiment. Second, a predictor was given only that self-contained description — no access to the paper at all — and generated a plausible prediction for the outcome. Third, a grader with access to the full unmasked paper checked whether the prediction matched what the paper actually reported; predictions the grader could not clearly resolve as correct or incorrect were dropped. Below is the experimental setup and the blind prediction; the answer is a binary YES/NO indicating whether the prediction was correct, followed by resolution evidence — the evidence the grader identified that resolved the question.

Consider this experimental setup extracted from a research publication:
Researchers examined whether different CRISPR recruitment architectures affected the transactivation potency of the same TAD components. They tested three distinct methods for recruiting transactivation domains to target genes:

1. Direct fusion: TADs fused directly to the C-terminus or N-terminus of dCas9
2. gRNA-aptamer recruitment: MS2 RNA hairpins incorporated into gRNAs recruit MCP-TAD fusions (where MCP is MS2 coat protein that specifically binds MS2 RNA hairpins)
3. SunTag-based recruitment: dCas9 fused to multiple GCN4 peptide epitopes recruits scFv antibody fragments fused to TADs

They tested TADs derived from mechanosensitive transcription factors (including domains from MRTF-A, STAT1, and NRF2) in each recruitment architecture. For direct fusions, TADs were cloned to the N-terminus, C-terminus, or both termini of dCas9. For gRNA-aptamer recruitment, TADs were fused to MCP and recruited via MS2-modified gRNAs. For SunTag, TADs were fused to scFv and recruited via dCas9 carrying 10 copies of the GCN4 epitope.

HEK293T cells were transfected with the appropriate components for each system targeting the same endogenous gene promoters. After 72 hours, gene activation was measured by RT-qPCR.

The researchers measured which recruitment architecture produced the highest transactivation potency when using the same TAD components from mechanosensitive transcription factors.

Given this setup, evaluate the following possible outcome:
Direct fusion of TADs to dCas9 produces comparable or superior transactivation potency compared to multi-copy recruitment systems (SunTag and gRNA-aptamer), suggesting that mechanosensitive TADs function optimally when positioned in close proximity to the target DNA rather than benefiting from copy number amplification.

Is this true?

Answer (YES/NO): NO